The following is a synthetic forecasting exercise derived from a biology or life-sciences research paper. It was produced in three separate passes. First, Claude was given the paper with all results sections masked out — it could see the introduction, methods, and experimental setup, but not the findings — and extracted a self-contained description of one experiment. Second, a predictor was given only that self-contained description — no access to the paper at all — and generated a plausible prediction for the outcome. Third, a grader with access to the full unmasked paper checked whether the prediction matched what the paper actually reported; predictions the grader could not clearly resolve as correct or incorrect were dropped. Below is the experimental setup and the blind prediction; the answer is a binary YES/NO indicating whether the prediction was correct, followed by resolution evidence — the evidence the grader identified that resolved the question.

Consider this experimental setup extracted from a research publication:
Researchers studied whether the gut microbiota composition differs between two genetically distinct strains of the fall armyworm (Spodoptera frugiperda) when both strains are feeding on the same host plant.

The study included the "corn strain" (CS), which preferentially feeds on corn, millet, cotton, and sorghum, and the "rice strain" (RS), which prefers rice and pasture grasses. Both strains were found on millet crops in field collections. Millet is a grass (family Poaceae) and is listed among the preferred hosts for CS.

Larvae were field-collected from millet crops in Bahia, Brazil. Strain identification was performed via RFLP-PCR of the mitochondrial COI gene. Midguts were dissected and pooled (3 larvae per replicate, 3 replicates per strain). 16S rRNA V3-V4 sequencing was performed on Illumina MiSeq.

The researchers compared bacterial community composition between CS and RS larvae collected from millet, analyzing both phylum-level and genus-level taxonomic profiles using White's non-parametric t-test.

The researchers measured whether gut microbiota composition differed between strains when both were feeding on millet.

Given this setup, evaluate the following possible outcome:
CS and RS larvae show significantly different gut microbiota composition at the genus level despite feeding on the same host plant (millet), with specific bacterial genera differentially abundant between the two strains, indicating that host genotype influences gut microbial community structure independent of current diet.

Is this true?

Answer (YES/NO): NO